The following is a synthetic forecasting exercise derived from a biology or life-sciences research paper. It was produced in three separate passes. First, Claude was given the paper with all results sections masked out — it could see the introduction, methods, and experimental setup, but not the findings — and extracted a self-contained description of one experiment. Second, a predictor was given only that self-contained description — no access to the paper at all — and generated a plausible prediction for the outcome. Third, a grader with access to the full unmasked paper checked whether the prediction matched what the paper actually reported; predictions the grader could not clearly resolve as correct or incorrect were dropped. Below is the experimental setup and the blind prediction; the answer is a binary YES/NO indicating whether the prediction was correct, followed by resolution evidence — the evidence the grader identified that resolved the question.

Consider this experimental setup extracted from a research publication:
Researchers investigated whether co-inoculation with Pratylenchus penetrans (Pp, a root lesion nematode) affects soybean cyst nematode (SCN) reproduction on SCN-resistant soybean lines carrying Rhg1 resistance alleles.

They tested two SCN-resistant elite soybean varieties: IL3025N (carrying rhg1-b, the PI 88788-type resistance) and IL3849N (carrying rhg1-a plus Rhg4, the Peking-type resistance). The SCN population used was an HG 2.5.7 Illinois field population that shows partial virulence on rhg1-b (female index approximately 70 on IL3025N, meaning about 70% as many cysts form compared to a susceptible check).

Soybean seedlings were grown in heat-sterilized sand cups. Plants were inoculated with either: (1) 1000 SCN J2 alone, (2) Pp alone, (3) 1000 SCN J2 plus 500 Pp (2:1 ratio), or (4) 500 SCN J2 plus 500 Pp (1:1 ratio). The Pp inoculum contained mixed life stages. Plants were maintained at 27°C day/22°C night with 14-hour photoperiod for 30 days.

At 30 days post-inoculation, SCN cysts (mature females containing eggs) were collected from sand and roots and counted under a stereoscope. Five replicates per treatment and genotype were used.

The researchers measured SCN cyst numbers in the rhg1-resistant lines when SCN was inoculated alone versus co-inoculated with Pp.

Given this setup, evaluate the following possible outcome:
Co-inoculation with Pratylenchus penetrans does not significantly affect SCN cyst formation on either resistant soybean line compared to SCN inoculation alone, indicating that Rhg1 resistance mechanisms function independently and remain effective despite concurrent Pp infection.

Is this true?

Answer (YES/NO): YES